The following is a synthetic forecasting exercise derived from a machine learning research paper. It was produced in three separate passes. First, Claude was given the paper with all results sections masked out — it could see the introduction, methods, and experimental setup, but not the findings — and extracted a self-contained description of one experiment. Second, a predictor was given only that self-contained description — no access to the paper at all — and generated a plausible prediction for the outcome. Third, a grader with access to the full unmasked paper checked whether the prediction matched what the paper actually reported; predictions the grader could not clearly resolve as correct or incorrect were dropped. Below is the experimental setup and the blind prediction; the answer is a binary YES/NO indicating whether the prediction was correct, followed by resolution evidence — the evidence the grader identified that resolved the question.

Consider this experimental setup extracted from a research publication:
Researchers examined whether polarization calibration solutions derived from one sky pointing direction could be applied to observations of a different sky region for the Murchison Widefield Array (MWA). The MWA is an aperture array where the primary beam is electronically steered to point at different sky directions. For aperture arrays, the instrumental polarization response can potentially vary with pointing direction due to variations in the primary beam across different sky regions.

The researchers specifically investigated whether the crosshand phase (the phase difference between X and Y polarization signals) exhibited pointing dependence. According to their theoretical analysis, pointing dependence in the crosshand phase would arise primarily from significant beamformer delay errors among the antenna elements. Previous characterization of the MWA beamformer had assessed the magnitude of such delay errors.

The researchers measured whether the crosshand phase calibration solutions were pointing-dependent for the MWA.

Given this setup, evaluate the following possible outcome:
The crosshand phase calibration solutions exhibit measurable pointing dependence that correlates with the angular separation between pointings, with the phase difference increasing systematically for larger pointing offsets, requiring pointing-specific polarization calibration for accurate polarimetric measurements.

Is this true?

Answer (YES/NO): NO